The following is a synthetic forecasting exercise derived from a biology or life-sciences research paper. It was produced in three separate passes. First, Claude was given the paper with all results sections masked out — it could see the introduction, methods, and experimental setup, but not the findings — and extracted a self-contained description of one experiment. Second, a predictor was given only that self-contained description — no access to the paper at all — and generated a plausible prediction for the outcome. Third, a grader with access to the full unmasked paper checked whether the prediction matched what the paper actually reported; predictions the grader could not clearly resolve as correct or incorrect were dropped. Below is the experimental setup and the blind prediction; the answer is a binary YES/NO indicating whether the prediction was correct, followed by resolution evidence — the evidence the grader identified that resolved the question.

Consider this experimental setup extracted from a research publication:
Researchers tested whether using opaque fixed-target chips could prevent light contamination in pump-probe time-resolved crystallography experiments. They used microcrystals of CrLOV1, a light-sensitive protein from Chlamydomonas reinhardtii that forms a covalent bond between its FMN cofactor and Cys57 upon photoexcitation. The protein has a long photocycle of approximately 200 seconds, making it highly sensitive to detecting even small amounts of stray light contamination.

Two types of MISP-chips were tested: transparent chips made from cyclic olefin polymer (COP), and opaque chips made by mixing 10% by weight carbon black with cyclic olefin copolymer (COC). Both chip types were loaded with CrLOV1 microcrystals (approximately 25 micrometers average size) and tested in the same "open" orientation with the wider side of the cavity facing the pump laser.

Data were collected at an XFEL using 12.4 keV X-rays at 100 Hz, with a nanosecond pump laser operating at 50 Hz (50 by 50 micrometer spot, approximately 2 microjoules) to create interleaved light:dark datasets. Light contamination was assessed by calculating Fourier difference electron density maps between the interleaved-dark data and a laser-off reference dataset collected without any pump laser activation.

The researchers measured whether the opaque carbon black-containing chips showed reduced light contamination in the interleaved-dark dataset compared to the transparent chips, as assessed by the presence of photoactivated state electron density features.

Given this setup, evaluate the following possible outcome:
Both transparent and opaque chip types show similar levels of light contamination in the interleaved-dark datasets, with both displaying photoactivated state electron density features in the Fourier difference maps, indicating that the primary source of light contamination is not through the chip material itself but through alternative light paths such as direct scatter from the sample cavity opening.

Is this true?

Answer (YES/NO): NO